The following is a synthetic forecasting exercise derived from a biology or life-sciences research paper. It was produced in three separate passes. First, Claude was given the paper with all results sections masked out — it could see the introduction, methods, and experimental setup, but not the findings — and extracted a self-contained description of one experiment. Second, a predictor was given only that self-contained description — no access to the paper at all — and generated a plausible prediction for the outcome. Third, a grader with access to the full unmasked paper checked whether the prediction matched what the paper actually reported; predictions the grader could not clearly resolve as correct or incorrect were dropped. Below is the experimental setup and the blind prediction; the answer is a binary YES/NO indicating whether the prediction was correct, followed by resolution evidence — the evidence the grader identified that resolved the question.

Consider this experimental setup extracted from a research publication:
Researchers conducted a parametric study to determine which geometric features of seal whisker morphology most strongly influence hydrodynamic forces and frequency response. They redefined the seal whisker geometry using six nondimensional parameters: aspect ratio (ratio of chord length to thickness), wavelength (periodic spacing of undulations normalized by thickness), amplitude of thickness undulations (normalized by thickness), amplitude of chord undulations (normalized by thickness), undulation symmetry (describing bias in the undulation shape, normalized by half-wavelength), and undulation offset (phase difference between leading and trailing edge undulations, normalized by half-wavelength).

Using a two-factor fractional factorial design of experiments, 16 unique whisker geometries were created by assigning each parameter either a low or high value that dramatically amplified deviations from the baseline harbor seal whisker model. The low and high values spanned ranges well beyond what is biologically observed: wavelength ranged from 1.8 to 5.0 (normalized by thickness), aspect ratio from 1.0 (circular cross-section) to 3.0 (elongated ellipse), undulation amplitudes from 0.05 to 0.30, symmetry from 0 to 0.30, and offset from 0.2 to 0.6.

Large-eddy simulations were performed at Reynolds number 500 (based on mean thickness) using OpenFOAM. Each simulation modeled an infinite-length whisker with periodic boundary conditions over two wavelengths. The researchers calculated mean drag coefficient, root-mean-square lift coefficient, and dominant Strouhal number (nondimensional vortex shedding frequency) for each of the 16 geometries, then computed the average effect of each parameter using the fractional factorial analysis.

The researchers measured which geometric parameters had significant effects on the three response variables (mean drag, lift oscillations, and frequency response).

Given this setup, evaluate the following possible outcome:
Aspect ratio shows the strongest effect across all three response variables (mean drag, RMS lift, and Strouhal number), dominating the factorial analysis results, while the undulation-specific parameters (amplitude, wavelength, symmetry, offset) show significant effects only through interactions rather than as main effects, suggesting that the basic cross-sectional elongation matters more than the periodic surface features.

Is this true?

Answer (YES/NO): NO